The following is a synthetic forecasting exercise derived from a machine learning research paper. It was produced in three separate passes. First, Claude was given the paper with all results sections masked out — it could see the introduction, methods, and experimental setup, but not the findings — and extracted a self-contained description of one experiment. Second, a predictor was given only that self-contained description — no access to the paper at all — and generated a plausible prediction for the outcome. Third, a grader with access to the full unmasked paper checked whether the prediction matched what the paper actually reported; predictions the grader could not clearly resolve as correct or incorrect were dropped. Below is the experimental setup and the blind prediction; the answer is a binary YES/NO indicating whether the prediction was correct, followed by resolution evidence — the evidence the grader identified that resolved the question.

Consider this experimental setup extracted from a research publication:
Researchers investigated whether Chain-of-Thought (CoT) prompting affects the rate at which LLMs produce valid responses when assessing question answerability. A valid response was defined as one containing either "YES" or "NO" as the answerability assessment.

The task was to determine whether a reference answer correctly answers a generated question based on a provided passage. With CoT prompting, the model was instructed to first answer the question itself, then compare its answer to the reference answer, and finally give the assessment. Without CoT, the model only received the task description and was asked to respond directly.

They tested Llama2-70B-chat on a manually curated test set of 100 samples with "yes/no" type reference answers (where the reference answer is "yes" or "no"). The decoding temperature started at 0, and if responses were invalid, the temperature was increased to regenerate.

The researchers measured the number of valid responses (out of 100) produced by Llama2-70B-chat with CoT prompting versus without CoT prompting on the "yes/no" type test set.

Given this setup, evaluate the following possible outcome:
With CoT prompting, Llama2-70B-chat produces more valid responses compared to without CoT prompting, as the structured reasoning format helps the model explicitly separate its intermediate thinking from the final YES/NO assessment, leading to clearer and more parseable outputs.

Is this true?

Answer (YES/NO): NO